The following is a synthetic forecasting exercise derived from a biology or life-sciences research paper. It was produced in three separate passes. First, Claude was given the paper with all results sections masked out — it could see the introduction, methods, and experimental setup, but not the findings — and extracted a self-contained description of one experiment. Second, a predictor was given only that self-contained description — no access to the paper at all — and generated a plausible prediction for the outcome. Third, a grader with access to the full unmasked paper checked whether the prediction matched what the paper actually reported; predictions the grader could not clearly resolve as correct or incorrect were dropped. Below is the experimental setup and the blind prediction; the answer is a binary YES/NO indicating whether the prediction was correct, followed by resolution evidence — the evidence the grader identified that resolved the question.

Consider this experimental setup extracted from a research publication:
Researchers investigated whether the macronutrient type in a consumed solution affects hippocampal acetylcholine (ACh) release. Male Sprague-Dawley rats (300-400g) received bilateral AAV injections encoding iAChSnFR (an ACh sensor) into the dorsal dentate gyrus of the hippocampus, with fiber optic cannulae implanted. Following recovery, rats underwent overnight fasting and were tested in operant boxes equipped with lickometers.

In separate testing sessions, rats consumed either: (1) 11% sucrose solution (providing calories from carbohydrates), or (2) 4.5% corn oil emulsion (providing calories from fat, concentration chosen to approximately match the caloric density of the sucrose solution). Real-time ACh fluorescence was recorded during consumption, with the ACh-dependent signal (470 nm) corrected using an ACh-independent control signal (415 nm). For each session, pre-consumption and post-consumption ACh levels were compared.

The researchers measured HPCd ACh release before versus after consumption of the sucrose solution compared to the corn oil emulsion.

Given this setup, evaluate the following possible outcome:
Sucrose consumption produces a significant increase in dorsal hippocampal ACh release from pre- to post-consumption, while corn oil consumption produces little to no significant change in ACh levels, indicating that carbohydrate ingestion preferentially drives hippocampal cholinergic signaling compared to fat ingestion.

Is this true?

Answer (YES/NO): NO